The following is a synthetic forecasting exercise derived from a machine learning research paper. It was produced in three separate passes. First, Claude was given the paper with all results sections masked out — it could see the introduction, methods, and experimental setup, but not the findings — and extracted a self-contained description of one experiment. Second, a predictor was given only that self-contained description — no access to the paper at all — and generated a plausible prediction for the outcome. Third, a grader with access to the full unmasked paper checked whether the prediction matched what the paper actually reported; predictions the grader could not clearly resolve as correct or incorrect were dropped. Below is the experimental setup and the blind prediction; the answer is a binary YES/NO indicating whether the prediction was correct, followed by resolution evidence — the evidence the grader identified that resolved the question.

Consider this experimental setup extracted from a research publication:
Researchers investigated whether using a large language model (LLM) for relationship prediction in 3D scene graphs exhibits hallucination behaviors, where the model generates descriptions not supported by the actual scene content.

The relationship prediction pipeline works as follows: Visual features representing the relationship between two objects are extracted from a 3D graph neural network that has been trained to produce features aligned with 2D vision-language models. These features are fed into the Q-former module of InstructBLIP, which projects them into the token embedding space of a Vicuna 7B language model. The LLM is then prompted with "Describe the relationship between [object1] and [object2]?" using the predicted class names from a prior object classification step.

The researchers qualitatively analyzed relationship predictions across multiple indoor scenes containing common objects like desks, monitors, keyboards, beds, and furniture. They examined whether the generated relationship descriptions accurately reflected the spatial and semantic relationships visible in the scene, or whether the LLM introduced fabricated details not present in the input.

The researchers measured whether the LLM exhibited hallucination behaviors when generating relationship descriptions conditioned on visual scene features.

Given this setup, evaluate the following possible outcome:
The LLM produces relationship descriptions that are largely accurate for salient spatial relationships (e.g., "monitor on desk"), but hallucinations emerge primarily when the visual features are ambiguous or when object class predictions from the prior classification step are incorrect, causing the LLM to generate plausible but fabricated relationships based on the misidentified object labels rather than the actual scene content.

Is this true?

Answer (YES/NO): NO